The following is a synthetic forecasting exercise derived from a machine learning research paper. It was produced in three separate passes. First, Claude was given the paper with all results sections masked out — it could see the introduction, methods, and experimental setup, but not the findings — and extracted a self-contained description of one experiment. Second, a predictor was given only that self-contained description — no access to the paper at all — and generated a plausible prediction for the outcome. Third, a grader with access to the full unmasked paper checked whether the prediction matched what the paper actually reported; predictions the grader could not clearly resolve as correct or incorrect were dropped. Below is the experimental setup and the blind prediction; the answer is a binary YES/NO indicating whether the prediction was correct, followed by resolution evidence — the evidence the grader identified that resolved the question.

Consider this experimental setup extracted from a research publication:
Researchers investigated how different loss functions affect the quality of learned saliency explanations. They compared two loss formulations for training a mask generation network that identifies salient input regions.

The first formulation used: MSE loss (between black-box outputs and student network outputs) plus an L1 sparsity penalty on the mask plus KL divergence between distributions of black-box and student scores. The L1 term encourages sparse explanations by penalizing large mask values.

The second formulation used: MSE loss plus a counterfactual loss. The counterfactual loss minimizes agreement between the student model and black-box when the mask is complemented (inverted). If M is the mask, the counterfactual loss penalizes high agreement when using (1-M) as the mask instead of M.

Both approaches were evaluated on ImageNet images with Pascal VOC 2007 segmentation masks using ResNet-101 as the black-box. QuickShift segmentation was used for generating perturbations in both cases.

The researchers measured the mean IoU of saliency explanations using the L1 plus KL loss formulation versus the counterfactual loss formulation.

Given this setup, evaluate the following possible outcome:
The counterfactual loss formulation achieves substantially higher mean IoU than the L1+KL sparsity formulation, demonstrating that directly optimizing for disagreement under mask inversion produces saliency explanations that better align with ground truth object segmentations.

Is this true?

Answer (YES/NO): NO